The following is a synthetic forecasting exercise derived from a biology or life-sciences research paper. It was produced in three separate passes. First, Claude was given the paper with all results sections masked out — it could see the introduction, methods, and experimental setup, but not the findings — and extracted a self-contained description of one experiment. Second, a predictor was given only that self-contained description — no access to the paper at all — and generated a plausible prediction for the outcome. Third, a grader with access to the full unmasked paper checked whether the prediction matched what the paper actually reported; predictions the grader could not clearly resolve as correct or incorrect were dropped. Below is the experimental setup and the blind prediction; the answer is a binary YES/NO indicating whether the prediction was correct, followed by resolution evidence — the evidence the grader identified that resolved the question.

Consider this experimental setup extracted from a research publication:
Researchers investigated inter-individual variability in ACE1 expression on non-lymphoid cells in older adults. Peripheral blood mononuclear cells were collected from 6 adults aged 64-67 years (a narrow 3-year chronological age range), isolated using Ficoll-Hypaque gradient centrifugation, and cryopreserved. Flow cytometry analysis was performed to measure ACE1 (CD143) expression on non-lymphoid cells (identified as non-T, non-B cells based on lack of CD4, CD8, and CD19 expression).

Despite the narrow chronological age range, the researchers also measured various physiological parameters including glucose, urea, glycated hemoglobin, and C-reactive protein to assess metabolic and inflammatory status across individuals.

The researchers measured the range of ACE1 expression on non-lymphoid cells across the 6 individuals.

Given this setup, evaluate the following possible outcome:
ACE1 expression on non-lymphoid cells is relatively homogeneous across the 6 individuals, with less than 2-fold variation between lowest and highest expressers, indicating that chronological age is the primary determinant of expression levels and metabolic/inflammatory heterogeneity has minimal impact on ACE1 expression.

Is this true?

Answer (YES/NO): NO